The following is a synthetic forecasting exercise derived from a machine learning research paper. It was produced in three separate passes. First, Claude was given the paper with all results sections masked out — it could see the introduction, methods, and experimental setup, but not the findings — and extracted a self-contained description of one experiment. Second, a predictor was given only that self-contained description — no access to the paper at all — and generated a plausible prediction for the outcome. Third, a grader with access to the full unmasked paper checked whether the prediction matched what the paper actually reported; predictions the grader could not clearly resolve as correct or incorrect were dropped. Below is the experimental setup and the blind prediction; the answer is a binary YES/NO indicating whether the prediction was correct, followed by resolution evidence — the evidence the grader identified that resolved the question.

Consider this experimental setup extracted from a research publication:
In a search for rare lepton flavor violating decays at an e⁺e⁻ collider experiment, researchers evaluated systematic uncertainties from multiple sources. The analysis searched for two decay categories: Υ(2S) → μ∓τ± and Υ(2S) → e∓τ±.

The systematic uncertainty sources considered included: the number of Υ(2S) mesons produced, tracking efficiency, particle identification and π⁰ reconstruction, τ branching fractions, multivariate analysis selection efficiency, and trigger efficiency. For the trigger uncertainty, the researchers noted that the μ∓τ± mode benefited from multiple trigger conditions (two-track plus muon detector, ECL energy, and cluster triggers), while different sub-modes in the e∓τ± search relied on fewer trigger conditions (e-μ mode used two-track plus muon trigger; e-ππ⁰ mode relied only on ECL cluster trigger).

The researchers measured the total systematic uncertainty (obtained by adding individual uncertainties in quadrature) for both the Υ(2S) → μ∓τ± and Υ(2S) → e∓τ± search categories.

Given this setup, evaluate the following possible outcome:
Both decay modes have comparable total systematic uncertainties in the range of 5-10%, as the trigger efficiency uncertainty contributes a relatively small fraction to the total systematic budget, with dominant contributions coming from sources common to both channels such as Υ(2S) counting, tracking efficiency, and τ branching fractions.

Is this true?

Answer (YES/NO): NO